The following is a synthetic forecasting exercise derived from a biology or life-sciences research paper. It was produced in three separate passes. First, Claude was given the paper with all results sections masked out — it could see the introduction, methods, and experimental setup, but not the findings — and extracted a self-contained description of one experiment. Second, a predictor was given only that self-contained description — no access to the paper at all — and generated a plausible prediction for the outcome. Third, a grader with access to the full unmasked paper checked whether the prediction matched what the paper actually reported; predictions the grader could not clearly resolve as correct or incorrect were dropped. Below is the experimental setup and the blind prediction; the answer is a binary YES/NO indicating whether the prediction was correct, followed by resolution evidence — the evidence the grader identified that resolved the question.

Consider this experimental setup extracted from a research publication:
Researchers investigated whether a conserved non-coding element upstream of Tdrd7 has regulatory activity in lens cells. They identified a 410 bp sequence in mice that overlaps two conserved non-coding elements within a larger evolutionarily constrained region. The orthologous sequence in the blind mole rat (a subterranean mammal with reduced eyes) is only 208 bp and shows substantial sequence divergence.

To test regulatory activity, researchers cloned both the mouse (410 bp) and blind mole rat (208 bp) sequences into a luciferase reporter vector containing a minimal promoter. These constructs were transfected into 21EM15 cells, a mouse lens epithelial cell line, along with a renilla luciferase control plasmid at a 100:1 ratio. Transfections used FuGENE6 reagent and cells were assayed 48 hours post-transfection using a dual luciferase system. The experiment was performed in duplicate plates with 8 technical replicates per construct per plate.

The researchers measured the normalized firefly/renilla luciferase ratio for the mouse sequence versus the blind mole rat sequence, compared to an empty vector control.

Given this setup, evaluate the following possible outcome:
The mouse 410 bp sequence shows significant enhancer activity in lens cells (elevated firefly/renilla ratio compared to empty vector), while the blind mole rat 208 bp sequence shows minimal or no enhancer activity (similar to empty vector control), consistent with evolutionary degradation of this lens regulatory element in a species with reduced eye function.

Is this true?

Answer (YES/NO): NO